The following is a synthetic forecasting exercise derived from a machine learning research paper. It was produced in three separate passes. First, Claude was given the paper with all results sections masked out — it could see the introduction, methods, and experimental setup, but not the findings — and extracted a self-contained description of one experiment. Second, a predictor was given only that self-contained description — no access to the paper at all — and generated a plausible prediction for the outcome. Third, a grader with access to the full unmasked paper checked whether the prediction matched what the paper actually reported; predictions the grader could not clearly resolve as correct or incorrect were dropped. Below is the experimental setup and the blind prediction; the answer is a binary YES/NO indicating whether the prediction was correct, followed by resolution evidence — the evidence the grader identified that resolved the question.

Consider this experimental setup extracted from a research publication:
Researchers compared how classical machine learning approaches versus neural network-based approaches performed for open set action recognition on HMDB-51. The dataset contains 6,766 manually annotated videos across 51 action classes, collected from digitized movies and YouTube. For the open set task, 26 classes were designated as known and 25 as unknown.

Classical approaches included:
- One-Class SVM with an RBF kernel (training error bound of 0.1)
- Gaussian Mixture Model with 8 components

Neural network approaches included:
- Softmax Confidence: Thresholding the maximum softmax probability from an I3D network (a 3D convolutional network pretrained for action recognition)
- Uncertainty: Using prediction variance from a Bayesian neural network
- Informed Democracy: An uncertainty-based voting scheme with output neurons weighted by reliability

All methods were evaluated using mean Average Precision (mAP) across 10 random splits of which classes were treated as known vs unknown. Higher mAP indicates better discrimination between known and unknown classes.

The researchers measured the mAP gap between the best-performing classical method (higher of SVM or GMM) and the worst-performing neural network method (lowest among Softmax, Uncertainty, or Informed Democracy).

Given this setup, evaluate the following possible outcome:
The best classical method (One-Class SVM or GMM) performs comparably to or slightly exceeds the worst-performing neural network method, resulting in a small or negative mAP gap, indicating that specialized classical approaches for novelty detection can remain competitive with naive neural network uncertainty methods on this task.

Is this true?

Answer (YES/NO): NO